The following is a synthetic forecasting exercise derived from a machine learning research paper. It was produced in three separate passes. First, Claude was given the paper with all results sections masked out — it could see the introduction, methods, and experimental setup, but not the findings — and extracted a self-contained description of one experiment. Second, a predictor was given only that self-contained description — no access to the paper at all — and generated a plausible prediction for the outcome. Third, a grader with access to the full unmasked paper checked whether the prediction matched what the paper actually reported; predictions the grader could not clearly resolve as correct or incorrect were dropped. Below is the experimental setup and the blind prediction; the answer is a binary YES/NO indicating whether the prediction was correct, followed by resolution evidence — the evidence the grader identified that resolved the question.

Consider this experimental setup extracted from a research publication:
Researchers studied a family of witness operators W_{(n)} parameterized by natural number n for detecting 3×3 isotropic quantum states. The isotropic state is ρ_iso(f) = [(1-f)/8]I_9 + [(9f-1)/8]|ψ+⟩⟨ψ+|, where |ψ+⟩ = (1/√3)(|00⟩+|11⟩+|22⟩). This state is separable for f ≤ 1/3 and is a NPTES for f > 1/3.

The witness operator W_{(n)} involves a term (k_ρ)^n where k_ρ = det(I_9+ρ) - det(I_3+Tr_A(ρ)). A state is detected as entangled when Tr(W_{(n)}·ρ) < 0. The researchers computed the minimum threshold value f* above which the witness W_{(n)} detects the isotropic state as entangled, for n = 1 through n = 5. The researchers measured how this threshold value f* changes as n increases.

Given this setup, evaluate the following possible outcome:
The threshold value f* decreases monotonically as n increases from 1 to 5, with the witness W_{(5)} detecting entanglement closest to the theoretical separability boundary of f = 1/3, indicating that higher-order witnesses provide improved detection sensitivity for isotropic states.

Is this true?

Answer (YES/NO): YES